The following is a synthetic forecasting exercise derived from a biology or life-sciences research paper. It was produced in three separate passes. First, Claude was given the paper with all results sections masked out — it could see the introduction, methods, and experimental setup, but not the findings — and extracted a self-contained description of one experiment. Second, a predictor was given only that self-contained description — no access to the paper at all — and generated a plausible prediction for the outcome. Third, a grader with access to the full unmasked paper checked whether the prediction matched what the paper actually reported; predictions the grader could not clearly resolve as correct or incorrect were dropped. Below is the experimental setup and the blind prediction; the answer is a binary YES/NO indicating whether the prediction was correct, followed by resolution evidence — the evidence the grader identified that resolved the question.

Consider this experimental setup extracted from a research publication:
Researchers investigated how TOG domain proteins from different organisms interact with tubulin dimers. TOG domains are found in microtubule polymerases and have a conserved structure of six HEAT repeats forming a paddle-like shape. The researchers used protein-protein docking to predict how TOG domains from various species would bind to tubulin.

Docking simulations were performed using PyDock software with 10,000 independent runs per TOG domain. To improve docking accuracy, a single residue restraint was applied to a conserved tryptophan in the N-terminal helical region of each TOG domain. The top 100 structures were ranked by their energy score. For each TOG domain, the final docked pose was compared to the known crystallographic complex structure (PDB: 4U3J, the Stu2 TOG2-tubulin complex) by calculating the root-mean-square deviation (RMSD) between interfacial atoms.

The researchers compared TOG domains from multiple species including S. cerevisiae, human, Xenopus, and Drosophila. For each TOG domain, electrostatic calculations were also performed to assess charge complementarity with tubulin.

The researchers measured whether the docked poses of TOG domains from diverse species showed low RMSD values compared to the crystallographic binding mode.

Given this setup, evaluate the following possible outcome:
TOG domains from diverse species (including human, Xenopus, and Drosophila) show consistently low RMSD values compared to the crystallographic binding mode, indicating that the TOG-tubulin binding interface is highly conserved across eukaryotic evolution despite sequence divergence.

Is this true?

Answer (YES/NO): NO